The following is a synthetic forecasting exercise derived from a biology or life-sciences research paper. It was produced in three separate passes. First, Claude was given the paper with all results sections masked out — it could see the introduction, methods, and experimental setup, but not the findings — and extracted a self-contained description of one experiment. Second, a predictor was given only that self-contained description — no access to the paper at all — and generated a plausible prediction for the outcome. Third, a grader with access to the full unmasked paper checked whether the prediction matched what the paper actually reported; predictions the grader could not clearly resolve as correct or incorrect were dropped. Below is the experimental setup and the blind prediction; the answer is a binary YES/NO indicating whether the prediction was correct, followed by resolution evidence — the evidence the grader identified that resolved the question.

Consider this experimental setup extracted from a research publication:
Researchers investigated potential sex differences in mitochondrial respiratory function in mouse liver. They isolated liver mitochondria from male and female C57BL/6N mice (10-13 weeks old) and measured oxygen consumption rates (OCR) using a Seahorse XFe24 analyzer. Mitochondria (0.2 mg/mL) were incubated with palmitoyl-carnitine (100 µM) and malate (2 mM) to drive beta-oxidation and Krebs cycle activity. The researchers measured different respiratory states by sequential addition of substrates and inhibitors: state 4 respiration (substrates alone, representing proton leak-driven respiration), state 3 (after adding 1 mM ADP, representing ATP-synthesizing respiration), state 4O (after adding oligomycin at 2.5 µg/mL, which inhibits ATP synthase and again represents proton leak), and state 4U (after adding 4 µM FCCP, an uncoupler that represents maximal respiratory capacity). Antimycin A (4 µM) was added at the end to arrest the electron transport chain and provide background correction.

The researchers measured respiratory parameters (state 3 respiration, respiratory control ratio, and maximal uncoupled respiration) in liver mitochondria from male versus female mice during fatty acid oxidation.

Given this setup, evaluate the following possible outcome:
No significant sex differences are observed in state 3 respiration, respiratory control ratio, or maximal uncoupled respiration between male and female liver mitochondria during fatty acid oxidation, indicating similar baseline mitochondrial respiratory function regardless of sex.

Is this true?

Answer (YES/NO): NO